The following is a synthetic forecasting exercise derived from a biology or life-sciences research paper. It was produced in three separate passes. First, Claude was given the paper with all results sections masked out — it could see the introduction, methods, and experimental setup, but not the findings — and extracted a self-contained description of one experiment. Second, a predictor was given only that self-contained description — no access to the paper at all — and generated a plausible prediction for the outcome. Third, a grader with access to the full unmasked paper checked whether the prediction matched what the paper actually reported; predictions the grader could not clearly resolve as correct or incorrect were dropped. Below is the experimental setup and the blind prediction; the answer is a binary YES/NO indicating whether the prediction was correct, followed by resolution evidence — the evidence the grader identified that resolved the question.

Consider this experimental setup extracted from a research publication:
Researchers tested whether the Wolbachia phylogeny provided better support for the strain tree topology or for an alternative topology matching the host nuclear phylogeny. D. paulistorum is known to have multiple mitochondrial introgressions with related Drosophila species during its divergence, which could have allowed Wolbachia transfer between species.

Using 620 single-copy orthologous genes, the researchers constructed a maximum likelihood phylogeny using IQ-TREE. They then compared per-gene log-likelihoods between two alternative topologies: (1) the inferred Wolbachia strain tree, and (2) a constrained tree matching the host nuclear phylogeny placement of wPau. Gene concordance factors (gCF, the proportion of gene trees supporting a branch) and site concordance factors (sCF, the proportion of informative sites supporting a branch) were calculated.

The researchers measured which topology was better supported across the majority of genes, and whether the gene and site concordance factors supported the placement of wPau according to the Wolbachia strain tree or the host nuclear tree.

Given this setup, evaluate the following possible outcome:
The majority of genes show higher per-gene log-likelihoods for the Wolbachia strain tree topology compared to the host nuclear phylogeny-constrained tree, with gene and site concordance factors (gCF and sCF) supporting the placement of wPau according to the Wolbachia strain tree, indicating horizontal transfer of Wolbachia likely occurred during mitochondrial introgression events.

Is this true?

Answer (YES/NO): YES